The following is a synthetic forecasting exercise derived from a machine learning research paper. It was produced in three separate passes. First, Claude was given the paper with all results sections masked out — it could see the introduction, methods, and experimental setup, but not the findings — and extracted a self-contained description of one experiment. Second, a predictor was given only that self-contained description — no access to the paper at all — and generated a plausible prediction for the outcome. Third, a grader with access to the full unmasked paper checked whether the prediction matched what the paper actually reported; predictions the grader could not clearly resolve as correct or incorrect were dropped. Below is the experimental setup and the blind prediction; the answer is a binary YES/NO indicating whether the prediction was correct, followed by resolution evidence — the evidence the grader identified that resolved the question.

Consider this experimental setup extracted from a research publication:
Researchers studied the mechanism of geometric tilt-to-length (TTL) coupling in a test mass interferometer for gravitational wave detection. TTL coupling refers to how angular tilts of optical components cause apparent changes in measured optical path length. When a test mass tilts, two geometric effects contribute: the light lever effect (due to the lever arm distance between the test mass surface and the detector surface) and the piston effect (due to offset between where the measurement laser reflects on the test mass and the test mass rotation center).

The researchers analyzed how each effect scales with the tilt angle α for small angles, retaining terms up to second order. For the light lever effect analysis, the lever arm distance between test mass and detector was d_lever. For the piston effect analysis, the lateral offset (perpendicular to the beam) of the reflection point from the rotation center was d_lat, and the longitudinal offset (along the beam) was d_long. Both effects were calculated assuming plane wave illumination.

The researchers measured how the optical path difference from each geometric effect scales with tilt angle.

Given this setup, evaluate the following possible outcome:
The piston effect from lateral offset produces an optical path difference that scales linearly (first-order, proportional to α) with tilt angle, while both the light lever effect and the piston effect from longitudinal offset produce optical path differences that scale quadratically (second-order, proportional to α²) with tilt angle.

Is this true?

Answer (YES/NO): YES